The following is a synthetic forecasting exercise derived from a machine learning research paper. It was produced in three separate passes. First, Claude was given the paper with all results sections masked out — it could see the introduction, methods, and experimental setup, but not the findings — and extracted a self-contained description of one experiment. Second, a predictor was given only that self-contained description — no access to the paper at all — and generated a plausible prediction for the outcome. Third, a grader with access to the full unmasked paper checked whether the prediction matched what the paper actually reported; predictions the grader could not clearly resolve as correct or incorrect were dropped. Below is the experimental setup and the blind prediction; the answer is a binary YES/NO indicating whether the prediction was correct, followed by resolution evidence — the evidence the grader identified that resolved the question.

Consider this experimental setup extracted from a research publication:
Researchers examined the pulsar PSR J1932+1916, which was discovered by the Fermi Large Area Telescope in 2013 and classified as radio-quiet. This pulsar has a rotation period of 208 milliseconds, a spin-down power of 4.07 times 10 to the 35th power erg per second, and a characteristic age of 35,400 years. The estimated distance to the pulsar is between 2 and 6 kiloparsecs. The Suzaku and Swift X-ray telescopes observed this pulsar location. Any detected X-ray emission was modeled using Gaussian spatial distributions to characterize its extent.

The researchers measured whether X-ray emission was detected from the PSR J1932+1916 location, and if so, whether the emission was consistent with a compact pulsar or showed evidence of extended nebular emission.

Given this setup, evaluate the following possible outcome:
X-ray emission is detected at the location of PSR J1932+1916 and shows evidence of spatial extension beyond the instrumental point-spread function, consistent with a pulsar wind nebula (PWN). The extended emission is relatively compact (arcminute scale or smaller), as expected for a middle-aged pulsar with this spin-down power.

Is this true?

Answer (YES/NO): YES